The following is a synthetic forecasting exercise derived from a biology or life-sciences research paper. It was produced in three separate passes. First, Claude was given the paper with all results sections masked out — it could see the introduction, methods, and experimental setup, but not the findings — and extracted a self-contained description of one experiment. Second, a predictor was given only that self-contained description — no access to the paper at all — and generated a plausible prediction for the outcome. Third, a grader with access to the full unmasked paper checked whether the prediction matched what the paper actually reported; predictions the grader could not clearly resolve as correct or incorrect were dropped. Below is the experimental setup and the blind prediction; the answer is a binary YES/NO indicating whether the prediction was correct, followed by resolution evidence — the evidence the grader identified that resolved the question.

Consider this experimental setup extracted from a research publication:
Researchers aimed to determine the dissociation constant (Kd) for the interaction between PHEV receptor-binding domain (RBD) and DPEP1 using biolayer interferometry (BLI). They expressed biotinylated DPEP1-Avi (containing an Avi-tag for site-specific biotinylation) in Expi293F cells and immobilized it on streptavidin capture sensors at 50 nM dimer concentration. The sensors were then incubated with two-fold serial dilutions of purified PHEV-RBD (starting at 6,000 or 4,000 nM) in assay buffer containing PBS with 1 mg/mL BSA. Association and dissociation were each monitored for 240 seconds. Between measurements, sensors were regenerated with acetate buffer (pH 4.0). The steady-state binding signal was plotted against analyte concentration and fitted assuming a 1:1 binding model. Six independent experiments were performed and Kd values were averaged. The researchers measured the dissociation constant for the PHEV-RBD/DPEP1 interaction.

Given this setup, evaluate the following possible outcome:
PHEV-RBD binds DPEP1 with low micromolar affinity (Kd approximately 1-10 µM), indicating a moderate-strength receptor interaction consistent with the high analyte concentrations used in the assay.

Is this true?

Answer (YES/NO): YES